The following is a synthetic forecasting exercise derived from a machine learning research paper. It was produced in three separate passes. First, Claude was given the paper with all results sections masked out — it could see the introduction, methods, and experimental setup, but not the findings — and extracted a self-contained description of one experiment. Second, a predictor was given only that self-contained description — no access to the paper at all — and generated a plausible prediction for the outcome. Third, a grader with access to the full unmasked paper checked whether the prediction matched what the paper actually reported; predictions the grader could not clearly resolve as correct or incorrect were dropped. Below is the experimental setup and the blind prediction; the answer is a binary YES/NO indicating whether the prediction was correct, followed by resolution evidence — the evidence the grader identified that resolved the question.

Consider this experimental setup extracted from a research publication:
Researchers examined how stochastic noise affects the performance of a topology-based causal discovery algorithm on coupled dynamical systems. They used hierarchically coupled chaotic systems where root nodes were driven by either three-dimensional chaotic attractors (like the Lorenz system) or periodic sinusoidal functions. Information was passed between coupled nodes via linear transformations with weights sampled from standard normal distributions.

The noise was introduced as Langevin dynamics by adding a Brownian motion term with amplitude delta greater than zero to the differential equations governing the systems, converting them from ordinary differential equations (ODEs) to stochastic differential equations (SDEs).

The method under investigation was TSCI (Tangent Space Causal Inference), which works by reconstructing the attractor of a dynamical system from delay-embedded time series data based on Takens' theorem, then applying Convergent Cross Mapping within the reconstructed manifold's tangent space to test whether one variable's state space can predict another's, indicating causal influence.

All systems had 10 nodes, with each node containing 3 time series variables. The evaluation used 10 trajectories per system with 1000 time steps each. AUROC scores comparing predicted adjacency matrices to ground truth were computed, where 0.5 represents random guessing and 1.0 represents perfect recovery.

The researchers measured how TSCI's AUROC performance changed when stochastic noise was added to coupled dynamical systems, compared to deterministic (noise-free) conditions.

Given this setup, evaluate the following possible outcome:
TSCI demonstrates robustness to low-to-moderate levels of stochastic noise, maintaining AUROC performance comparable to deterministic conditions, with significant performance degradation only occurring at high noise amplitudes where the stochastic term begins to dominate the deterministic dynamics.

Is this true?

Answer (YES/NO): NO